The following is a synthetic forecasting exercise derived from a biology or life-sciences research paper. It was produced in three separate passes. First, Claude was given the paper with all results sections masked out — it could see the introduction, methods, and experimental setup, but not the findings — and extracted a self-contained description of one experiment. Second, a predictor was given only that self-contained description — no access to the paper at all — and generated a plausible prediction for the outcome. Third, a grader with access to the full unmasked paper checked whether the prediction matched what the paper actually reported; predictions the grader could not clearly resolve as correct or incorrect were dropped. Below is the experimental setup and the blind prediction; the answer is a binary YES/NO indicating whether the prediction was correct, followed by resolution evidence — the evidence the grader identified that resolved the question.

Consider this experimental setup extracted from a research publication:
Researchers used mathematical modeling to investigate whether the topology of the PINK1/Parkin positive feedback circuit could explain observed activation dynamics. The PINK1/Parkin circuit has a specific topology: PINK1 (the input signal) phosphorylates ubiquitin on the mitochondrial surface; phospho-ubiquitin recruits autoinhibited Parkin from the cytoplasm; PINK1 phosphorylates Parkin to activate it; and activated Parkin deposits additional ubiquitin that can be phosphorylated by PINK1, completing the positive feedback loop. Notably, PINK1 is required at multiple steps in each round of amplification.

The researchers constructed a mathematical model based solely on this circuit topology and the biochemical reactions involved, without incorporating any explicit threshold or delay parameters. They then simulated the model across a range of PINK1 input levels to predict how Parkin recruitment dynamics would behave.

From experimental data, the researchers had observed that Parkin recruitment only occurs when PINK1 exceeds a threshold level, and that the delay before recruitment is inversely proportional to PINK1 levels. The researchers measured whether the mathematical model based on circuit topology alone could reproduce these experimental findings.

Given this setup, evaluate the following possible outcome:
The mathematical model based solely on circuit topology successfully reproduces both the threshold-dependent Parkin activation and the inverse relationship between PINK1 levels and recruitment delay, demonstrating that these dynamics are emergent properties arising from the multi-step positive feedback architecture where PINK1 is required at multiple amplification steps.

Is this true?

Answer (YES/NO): YES